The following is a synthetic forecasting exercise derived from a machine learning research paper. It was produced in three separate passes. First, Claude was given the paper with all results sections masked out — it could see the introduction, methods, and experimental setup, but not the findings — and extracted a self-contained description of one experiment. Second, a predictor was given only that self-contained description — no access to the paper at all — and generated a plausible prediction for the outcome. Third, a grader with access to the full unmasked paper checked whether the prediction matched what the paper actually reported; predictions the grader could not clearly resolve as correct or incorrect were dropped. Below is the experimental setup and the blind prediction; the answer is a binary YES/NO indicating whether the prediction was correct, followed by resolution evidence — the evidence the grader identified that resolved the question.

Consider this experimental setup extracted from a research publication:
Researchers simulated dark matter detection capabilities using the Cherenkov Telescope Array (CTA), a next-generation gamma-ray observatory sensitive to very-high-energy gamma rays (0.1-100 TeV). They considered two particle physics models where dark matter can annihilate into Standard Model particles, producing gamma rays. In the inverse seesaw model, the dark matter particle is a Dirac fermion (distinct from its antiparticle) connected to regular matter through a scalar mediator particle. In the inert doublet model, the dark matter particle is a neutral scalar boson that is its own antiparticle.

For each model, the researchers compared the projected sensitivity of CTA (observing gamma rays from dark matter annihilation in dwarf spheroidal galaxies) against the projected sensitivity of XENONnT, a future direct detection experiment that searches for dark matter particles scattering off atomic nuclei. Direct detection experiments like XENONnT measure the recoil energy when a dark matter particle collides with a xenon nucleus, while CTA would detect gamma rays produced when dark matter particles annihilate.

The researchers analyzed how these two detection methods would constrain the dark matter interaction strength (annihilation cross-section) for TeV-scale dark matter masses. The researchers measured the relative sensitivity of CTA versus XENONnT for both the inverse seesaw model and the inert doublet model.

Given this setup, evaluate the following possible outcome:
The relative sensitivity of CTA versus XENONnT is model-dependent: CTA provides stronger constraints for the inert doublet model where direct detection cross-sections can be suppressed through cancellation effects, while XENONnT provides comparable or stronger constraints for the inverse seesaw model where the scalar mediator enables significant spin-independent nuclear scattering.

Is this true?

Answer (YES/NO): NO